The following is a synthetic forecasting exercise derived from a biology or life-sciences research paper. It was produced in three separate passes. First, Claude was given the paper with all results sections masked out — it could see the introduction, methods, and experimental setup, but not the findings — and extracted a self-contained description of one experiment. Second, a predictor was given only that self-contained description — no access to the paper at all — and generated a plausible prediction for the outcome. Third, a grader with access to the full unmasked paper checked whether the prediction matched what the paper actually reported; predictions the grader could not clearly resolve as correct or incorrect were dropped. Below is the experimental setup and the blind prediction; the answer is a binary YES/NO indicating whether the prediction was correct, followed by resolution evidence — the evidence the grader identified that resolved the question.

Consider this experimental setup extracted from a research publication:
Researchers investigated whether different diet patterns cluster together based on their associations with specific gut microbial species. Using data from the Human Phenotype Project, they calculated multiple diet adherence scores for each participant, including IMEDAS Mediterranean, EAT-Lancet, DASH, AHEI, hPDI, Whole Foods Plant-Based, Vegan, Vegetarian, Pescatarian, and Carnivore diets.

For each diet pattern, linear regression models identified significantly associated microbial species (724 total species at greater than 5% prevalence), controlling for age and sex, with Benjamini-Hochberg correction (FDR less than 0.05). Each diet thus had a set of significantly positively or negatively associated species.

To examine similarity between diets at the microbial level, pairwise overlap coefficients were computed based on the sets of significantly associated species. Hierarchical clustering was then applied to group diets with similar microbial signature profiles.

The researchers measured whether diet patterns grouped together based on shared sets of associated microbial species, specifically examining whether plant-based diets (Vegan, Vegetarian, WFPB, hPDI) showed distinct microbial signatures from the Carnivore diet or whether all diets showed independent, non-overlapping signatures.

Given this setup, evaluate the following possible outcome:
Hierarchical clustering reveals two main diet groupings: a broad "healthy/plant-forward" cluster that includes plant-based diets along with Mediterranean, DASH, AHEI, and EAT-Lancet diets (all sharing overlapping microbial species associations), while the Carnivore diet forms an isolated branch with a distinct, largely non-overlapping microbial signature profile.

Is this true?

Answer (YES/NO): NO